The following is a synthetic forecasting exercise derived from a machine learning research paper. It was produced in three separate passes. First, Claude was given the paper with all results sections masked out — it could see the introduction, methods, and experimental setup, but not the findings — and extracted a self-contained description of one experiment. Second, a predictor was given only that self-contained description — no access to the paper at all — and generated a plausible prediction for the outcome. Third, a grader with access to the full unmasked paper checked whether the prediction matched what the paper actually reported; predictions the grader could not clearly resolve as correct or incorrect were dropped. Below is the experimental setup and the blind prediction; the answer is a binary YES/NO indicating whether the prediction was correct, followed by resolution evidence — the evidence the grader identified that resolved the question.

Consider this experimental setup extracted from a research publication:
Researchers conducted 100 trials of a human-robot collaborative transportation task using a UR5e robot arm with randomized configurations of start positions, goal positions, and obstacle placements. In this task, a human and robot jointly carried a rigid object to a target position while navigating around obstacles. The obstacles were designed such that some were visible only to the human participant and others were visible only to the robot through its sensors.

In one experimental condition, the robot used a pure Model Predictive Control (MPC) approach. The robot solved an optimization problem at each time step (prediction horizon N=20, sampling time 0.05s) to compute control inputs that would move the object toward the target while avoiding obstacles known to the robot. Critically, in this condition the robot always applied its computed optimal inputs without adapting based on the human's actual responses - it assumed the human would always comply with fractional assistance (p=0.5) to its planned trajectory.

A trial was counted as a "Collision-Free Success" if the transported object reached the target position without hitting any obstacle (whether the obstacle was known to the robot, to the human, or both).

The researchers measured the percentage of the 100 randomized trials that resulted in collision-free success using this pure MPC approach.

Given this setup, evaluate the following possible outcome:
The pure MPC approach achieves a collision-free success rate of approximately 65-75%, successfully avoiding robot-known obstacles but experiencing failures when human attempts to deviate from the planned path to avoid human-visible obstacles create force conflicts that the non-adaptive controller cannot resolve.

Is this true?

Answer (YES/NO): NO